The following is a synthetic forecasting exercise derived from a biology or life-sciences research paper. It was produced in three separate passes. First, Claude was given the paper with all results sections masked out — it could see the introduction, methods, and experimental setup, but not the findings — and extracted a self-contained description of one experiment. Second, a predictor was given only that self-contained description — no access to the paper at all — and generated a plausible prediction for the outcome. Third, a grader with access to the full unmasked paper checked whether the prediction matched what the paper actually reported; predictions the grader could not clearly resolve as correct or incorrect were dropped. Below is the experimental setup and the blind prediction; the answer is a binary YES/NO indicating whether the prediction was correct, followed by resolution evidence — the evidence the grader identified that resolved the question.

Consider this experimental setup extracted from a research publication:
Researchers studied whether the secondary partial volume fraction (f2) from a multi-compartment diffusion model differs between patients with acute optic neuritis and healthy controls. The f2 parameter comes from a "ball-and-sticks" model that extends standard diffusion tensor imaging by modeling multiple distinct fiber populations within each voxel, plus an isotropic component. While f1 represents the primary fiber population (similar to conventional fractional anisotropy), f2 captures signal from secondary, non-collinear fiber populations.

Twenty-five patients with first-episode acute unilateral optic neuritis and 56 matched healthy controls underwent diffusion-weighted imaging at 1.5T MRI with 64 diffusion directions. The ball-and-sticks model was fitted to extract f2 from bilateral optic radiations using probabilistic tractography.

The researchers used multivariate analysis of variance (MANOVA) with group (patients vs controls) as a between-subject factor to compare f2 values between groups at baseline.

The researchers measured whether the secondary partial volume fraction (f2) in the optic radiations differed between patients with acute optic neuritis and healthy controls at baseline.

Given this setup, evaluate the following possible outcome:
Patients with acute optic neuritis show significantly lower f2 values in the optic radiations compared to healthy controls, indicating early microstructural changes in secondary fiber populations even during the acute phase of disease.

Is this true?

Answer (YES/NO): NO